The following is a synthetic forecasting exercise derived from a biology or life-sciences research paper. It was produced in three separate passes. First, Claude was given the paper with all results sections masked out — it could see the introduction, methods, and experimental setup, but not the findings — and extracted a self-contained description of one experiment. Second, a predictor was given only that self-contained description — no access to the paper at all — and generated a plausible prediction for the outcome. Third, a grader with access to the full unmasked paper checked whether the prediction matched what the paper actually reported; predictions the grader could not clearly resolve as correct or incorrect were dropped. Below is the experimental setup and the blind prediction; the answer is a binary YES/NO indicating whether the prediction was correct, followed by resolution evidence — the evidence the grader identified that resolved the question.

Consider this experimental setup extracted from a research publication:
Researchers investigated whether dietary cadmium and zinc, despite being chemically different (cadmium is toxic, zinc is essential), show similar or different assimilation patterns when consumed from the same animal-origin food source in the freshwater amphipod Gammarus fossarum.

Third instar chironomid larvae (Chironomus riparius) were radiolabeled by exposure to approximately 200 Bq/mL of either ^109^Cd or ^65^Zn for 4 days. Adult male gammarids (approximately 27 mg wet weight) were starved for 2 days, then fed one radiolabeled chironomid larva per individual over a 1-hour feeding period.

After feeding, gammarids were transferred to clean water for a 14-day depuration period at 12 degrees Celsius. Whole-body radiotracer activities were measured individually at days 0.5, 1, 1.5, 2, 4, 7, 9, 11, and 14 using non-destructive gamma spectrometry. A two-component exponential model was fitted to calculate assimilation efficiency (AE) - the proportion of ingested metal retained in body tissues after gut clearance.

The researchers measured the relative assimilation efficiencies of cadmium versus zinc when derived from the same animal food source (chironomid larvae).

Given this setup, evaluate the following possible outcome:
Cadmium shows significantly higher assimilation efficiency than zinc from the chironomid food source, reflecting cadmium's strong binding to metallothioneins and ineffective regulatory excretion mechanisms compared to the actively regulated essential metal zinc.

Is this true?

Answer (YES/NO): YES